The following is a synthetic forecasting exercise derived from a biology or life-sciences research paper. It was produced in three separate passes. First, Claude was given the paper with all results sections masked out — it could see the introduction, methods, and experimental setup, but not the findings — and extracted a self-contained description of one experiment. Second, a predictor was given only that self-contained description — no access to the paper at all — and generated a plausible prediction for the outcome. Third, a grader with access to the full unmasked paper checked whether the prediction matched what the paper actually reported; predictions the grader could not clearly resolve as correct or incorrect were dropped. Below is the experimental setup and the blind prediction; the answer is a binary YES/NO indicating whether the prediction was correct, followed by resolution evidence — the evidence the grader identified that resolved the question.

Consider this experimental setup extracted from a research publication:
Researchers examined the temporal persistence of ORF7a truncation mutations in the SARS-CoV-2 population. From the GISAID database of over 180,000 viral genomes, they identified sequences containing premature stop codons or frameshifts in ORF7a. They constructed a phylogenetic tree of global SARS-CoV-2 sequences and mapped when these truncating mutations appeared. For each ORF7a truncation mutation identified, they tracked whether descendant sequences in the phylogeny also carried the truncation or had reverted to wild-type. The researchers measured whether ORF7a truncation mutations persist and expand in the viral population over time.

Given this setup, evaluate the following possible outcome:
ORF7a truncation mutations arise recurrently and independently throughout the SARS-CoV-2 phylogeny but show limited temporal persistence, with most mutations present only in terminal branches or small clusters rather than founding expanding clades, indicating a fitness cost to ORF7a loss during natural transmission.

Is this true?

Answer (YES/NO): YES